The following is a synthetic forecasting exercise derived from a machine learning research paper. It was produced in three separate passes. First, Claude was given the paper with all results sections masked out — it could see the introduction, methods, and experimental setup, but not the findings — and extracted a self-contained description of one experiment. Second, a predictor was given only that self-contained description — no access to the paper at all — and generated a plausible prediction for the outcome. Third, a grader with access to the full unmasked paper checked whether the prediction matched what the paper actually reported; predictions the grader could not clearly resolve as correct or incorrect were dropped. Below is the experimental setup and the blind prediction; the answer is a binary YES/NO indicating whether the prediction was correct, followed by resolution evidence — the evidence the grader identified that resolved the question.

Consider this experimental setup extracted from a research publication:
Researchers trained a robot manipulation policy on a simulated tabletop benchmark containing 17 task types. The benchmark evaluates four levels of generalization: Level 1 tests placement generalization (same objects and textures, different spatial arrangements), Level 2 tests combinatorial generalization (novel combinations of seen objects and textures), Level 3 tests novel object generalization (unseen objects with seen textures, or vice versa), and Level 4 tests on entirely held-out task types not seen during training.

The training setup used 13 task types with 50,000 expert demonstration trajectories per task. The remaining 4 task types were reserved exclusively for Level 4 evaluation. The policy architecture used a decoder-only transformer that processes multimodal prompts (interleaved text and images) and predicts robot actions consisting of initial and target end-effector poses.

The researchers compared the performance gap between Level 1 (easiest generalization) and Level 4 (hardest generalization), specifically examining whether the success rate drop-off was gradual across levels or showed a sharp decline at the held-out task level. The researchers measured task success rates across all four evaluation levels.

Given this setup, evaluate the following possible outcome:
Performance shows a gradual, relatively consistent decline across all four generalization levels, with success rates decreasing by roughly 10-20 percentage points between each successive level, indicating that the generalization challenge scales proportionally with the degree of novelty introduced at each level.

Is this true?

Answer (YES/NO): NO